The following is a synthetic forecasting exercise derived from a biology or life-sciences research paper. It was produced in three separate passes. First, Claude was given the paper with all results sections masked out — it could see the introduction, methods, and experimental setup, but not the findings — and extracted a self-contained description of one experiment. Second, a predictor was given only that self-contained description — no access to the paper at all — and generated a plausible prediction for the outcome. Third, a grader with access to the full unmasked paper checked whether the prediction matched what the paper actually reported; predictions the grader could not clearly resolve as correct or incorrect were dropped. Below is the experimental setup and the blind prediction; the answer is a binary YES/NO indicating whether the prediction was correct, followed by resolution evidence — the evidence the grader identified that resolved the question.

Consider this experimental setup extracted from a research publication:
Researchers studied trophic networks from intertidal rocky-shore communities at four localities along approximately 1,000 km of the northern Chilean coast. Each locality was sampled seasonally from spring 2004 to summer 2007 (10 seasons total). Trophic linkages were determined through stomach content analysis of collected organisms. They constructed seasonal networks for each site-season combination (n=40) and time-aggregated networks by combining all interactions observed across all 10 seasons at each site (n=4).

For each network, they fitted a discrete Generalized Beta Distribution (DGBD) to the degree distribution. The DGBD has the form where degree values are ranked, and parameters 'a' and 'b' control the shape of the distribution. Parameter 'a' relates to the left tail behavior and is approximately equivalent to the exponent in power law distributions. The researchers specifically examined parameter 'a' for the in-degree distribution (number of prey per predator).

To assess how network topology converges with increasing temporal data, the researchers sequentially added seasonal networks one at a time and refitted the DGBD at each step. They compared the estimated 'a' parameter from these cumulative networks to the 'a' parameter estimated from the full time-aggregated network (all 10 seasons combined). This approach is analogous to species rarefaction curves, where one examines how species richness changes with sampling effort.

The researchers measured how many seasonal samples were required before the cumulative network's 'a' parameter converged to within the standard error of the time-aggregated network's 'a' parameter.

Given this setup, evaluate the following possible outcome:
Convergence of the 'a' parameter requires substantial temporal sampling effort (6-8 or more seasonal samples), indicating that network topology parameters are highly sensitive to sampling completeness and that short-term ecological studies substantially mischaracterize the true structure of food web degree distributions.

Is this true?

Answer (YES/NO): NO